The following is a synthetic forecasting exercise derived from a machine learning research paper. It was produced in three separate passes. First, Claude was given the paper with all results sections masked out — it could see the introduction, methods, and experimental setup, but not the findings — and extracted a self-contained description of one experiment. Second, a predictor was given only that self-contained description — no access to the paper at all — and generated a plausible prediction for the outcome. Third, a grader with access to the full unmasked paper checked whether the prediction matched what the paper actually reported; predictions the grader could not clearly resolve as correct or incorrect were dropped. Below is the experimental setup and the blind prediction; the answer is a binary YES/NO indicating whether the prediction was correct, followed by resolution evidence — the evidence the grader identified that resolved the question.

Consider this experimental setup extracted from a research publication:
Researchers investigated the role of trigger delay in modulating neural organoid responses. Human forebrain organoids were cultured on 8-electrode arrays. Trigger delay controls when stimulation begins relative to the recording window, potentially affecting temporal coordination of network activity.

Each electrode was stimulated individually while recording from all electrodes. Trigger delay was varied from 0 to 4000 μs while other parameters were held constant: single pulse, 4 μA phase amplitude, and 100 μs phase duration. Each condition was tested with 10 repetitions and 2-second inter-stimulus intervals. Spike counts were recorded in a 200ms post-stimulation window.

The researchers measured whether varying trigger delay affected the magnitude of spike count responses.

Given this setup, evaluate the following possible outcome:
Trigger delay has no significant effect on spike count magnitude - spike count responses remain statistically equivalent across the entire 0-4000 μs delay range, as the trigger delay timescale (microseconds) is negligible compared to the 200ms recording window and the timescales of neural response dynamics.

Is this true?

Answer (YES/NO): YES